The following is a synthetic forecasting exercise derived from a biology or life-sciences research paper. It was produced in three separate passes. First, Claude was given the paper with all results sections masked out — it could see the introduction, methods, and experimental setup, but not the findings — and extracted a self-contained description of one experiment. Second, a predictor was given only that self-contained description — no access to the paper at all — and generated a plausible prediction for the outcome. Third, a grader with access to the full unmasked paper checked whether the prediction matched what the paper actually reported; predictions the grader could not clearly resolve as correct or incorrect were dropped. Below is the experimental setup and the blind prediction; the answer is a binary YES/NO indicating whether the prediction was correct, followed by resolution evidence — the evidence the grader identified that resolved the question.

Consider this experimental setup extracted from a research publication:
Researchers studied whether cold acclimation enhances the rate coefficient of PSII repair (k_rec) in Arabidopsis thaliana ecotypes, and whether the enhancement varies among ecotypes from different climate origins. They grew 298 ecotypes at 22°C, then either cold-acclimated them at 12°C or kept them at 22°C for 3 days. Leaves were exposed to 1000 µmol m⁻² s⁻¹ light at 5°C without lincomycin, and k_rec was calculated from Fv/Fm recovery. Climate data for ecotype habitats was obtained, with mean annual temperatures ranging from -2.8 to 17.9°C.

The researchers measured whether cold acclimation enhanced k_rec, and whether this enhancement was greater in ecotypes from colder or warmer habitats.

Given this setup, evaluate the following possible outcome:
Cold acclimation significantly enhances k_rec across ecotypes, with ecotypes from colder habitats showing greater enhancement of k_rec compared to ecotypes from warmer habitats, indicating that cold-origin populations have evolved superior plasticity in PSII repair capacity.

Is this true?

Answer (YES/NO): YES